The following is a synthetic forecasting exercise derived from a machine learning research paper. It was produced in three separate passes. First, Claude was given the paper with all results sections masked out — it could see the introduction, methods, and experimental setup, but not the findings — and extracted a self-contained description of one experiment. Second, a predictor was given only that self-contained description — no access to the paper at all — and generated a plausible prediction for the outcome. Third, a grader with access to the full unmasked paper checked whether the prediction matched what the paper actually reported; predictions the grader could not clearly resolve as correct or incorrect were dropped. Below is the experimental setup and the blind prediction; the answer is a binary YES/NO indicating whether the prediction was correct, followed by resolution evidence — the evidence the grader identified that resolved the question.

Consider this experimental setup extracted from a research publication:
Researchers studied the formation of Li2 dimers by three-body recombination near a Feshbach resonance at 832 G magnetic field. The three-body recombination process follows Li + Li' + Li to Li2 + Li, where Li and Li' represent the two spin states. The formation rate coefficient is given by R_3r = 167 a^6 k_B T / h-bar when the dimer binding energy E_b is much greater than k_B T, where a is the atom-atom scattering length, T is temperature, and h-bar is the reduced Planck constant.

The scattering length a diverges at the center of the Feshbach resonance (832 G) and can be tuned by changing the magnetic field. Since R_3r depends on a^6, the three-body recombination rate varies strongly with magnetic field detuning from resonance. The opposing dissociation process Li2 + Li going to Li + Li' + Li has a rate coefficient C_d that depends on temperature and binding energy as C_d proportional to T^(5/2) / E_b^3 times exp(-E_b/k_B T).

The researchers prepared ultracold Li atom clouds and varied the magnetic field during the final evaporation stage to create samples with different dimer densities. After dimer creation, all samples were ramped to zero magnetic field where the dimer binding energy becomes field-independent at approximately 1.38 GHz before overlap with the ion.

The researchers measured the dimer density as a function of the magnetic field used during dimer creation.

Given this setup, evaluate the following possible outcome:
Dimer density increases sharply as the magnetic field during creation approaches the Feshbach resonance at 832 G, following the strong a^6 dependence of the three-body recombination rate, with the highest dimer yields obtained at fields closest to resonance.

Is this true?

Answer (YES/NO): NO